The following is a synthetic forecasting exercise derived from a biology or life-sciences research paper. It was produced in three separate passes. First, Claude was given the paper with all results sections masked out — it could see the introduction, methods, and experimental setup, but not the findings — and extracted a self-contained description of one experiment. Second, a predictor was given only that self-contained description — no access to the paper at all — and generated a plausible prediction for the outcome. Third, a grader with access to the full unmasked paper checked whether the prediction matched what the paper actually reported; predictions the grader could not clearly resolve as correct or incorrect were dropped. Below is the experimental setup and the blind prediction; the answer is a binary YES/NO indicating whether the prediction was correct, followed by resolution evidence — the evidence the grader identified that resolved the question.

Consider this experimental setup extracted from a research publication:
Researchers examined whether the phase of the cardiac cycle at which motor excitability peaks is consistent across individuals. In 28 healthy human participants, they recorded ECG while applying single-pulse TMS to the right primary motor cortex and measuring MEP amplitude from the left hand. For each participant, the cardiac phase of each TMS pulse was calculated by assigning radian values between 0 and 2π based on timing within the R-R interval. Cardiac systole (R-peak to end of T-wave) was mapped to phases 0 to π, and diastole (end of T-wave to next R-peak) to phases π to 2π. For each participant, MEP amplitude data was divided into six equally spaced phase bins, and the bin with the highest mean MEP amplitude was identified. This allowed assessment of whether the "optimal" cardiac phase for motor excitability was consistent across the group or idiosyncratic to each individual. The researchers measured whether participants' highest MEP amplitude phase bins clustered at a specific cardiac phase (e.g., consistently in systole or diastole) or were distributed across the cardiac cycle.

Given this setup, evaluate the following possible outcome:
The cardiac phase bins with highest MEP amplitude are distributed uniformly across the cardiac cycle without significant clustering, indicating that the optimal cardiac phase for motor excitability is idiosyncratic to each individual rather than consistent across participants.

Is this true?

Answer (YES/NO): NO